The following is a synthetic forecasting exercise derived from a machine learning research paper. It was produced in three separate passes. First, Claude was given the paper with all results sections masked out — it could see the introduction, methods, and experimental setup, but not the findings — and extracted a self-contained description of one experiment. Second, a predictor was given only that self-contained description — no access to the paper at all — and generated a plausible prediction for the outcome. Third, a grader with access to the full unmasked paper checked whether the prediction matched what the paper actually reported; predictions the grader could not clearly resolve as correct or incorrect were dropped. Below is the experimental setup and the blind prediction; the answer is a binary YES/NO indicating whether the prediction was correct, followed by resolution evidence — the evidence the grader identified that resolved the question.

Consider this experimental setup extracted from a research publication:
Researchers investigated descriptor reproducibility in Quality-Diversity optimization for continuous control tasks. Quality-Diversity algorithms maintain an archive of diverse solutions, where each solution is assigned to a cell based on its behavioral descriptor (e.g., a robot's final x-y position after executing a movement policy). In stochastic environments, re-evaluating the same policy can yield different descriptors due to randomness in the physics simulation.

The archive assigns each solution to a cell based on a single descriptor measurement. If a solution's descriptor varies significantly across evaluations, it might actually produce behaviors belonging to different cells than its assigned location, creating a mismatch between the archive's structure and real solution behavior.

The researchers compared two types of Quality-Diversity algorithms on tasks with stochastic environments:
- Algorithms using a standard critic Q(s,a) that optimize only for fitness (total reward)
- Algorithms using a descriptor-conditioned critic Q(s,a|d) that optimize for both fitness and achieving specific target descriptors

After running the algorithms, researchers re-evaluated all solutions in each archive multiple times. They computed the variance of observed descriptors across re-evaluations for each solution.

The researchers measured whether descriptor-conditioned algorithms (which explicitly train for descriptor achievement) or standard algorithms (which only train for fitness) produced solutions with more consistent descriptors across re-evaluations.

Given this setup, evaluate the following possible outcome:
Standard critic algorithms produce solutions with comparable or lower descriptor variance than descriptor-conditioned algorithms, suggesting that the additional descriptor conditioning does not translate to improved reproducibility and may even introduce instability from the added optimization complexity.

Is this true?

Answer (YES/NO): NO